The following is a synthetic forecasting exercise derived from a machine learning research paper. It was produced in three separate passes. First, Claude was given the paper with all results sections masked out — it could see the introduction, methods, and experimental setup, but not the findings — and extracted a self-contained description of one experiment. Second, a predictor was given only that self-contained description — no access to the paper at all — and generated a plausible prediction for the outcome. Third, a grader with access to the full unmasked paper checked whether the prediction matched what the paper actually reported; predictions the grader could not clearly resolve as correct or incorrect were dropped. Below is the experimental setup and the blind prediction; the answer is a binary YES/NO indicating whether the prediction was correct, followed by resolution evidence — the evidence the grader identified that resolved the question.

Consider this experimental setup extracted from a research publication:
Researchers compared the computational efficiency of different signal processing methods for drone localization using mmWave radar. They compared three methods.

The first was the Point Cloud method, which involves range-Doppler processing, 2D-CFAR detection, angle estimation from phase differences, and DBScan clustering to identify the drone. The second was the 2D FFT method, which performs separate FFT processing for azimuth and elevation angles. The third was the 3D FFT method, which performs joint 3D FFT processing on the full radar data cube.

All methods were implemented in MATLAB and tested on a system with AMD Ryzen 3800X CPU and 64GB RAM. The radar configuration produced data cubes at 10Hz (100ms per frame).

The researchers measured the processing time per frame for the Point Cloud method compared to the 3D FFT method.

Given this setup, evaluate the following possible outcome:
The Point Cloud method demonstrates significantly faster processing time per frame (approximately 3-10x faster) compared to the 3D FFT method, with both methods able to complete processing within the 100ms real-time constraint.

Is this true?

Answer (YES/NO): NO